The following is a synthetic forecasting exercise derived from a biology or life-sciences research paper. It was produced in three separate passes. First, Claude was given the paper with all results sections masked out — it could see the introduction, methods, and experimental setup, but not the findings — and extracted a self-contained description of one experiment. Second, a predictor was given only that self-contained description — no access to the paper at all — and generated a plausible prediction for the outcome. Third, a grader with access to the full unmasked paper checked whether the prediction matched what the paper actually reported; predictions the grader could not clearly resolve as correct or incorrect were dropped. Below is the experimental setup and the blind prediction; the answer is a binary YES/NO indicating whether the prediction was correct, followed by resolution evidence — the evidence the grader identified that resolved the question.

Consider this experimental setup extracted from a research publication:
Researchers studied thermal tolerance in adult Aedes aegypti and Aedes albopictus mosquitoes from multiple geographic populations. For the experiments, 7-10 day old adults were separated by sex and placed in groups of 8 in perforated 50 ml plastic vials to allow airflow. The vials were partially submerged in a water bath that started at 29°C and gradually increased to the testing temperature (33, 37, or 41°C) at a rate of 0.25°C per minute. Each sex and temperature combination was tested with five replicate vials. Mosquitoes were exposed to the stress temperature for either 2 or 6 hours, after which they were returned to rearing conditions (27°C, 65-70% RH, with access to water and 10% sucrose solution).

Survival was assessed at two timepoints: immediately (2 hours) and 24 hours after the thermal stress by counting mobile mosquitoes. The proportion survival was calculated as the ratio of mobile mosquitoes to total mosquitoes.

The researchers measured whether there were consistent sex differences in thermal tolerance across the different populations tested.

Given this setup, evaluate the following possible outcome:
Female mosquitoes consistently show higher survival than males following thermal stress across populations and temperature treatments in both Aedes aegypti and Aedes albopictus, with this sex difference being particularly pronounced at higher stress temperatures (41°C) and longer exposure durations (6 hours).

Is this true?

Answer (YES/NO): NO